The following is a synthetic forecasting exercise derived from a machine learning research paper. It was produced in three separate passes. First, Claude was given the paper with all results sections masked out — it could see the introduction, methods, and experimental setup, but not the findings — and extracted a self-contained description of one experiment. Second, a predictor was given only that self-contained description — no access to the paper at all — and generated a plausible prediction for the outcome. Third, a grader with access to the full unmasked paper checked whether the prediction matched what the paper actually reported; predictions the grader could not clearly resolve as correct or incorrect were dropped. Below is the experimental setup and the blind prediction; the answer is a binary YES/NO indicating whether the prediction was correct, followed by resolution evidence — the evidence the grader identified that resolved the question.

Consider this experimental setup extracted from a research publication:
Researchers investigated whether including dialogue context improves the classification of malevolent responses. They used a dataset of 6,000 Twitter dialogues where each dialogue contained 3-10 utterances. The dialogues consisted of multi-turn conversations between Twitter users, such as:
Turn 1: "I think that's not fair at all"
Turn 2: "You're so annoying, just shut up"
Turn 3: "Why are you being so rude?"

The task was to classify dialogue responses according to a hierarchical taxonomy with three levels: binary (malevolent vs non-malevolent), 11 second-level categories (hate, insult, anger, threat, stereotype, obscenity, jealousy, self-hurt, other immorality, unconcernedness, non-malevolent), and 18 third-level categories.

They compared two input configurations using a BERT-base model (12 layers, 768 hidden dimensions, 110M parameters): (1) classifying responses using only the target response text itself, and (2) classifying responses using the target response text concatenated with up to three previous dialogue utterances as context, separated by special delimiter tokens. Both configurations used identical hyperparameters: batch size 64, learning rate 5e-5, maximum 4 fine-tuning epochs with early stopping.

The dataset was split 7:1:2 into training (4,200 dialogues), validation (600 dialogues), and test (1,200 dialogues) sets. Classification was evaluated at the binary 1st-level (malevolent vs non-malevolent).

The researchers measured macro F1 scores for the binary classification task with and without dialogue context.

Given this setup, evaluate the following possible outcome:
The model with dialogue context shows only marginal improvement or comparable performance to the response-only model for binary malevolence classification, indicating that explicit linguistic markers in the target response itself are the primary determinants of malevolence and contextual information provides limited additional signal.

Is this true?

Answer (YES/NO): YES